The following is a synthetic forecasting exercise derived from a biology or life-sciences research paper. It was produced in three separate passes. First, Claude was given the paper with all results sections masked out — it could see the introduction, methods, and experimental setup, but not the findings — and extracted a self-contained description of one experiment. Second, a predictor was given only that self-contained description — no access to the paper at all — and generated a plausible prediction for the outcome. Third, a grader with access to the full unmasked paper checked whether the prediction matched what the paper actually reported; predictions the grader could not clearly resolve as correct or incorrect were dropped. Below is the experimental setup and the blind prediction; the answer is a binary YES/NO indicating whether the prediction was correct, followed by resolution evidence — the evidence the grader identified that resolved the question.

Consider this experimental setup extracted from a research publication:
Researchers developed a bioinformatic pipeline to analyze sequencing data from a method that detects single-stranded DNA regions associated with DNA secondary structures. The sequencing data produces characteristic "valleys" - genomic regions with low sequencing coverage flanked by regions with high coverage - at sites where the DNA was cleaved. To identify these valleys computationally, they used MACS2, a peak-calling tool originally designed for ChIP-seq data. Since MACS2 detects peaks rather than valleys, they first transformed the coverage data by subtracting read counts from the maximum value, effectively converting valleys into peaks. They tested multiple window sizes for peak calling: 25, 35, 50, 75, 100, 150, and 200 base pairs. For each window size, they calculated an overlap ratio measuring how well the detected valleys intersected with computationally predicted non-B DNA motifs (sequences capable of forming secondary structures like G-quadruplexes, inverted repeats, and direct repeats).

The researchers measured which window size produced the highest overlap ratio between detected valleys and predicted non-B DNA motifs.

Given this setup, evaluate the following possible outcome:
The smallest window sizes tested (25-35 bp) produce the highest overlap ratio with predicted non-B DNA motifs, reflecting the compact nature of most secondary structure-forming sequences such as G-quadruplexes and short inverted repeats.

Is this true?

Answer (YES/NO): YES